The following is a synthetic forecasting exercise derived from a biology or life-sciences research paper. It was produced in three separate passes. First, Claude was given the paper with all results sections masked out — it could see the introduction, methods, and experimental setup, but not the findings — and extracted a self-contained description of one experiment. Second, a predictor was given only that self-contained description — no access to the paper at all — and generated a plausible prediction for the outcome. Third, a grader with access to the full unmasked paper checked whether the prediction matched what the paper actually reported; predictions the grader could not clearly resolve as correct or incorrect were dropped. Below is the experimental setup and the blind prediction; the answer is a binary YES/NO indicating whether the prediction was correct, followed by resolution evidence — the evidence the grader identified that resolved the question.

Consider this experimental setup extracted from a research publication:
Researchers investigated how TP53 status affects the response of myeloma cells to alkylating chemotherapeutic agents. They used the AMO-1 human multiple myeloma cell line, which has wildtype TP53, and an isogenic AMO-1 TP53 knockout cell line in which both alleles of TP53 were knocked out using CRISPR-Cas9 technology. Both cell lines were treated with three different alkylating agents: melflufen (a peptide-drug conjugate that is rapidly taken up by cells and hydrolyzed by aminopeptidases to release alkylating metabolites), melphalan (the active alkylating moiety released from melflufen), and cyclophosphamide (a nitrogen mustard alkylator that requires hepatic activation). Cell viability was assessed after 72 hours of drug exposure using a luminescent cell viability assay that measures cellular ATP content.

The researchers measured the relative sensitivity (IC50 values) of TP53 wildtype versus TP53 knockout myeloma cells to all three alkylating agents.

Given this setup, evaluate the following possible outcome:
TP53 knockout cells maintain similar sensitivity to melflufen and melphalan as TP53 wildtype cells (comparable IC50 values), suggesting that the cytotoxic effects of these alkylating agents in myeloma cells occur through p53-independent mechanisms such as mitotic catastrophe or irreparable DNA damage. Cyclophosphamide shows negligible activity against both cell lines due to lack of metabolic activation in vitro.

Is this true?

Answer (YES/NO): NO